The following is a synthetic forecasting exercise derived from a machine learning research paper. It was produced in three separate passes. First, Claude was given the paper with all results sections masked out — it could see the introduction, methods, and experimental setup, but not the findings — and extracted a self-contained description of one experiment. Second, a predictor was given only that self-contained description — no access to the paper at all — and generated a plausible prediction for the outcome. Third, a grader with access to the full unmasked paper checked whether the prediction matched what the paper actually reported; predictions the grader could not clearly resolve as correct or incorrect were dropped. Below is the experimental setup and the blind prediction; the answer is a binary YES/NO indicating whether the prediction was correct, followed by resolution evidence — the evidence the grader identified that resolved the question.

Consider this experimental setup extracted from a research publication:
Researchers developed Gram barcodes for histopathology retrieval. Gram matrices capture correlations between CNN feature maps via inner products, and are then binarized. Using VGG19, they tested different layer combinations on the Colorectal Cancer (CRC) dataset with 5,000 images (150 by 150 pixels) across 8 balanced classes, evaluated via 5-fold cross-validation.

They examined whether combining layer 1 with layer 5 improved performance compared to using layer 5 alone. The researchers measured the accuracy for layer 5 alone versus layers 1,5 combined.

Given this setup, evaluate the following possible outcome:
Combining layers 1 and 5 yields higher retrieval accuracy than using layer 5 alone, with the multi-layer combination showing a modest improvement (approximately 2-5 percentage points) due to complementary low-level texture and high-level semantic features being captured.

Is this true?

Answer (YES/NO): NO